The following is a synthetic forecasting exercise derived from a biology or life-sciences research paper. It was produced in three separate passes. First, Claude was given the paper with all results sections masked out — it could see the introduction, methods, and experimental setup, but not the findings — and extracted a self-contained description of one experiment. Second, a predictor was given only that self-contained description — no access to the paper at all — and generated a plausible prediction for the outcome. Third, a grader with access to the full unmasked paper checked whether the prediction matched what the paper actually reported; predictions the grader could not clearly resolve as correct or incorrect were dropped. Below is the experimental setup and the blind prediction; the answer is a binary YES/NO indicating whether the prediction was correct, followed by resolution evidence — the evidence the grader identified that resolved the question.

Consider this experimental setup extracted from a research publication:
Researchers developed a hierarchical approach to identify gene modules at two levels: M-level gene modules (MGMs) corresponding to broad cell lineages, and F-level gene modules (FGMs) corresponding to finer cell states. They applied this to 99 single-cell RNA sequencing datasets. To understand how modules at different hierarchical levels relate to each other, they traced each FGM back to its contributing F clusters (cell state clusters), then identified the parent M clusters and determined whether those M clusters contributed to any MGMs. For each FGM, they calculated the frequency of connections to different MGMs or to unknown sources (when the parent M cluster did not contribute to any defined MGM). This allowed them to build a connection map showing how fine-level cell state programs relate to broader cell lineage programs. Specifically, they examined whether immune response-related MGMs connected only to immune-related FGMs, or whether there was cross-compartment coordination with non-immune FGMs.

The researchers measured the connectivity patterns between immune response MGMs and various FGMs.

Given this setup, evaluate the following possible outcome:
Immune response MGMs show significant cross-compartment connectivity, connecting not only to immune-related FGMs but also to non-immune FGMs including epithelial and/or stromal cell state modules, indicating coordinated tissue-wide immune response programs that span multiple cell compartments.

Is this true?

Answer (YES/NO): YES